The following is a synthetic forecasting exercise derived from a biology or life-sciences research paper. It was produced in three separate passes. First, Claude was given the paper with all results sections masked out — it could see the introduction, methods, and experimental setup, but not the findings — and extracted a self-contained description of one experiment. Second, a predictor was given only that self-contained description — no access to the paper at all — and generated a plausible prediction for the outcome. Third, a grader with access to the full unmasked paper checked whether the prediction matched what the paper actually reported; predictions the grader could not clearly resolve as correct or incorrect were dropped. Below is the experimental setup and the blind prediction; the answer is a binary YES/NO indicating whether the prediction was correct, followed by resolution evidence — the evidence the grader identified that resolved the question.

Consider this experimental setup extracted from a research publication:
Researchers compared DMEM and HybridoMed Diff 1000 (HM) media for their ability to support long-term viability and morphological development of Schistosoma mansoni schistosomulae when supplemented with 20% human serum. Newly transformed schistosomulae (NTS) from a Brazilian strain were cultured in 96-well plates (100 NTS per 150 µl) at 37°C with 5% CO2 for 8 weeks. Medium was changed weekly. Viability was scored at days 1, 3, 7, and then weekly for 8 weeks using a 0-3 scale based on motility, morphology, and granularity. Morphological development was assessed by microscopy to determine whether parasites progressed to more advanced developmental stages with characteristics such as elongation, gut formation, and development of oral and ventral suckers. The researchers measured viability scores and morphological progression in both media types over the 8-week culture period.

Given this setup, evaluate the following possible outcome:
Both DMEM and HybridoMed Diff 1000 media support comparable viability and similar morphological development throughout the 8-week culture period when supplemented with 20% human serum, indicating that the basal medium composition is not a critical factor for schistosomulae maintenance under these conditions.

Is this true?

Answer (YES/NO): NO